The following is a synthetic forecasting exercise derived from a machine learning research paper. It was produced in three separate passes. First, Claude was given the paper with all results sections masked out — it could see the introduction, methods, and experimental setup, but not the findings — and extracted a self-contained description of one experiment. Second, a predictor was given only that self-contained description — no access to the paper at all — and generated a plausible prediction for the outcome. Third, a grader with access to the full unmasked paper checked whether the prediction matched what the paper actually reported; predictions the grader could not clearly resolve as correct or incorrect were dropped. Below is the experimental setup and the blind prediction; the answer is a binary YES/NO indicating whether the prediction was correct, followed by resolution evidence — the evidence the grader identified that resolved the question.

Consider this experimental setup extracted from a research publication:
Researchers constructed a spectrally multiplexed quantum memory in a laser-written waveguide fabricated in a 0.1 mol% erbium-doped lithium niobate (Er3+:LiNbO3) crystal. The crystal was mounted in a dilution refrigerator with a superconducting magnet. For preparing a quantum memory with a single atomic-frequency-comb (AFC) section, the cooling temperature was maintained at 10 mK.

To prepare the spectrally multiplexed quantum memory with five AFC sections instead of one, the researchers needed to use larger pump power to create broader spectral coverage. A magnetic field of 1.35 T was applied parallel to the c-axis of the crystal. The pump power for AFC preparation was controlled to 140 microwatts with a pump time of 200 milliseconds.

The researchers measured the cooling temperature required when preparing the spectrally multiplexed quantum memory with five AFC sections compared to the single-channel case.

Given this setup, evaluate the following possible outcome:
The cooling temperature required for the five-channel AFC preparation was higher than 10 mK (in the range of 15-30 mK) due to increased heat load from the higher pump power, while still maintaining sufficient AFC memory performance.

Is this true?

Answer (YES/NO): YES